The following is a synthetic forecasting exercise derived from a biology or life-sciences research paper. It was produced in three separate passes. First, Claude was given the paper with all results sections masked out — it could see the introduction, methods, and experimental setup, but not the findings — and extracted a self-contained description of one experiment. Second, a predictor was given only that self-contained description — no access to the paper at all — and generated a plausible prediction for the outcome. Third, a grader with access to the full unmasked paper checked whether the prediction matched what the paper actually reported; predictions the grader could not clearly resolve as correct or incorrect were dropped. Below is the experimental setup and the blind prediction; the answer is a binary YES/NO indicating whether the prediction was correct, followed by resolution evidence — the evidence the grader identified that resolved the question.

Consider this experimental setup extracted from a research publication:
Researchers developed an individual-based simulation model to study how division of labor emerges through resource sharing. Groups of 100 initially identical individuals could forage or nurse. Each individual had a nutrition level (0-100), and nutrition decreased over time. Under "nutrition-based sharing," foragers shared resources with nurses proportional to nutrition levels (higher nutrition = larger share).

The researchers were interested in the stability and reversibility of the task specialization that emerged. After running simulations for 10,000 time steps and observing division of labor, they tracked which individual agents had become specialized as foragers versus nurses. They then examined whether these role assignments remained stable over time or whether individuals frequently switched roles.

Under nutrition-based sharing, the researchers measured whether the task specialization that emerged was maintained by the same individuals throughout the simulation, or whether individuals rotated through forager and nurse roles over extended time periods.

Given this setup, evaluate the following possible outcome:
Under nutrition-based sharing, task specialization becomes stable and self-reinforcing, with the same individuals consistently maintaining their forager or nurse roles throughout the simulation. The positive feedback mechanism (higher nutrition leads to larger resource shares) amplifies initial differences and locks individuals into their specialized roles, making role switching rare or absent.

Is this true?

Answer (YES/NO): YES